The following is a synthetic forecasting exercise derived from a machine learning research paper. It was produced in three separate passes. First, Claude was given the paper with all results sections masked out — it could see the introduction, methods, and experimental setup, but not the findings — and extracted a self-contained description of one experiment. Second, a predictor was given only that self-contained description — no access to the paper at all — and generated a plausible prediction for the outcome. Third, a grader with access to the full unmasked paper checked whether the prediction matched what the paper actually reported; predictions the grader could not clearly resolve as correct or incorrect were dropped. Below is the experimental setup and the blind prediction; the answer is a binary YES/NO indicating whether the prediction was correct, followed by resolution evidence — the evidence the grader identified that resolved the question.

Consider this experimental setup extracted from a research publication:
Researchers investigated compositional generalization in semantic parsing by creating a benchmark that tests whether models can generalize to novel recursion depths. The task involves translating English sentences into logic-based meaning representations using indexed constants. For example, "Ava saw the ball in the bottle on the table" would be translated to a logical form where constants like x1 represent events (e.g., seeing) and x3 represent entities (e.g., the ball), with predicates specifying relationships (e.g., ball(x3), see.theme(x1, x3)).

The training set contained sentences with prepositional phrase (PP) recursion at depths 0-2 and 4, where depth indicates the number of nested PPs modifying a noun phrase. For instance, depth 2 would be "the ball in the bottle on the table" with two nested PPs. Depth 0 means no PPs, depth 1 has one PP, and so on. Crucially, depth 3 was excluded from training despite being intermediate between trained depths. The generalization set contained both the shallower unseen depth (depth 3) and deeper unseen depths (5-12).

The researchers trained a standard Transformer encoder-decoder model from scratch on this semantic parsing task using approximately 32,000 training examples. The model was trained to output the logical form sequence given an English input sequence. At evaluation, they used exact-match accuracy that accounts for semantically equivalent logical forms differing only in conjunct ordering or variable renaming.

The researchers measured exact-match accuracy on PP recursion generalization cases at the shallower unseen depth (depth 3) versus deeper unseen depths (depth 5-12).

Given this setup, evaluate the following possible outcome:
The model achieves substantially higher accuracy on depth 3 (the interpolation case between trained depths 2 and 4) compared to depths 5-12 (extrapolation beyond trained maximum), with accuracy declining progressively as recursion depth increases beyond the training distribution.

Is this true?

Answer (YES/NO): YES